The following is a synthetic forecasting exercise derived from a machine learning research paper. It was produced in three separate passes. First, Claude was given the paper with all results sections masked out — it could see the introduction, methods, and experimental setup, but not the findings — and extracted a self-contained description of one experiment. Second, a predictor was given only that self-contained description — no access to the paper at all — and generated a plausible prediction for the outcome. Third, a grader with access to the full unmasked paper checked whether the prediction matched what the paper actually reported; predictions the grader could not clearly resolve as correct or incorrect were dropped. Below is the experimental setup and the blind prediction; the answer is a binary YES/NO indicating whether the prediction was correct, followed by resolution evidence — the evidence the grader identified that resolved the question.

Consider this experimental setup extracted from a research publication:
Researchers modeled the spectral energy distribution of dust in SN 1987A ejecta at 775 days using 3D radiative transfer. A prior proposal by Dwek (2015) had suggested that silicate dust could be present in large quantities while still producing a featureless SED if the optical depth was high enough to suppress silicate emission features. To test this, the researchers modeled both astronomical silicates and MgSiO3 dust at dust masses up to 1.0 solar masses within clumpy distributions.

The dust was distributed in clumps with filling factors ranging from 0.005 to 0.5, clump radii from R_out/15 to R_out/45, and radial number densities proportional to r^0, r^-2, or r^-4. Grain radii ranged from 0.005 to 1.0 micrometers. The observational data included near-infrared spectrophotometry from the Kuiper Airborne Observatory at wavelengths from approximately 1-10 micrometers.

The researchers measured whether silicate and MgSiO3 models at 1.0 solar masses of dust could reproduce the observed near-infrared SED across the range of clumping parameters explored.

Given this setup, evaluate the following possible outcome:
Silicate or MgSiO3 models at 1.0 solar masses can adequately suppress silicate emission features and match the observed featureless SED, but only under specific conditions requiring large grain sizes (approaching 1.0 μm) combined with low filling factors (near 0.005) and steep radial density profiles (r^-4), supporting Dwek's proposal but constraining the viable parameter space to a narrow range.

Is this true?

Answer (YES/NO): NO